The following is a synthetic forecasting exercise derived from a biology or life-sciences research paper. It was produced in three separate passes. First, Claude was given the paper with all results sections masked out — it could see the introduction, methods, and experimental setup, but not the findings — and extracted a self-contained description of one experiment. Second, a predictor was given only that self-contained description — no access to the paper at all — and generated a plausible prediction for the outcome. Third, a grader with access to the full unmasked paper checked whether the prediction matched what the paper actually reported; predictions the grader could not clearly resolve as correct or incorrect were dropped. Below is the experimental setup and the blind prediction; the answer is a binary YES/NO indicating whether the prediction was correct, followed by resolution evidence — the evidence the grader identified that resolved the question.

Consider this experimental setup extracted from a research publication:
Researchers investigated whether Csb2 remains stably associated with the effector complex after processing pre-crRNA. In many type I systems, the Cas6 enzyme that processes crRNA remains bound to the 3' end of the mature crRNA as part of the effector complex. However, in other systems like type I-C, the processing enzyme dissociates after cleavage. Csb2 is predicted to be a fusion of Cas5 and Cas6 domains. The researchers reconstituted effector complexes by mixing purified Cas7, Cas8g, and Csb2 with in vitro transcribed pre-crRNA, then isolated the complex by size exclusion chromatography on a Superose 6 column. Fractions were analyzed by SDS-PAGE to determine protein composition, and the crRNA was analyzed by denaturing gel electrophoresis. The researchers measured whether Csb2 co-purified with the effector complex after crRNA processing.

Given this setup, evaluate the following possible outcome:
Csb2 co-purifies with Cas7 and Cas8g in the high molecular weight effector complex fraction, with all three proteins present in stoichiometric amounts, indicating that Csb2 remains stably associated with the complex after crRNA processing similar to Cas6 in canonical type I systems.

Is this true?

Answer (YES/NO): YES